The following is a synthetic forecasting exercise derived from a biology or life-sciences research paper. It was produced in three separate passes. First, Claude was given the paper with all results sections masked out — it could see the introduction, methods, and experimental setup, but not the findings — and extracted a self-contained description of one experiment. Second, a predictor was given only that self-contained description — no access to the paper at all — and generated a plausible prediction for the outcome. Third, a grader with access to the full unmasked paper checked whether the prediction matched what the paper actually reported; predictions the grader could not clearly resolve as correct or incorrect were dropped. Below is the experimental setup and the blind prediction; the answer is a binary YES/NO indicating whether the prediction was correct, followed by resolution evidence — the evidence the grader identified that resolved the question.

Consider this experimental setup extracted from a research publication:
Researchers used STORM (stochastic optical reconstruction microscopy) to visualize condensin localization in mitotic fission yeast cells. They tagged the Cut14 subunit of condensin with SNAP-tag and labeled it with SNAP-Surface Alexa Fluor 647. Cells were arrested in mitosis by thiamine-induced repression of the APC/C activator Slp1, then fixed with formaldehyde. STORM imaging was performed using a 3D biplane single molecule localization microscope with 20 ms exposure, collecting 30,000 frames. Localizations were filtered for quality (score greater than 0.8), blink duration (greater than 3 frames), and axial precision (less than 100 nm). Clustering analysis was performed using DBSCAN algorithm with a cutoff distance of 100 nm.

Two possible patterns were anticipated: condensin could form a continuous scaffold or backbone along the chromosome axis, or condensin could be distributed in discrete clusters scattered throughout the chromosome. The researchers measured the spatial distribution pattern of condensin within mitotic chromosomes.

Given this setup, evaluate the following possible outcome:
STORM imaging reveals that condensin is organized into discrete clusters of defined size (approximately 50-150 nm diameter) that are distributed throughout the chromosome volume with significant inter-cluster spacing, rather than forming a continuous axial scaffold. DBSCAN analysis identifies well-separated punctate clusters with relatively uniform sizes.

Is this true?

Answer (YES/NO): NO